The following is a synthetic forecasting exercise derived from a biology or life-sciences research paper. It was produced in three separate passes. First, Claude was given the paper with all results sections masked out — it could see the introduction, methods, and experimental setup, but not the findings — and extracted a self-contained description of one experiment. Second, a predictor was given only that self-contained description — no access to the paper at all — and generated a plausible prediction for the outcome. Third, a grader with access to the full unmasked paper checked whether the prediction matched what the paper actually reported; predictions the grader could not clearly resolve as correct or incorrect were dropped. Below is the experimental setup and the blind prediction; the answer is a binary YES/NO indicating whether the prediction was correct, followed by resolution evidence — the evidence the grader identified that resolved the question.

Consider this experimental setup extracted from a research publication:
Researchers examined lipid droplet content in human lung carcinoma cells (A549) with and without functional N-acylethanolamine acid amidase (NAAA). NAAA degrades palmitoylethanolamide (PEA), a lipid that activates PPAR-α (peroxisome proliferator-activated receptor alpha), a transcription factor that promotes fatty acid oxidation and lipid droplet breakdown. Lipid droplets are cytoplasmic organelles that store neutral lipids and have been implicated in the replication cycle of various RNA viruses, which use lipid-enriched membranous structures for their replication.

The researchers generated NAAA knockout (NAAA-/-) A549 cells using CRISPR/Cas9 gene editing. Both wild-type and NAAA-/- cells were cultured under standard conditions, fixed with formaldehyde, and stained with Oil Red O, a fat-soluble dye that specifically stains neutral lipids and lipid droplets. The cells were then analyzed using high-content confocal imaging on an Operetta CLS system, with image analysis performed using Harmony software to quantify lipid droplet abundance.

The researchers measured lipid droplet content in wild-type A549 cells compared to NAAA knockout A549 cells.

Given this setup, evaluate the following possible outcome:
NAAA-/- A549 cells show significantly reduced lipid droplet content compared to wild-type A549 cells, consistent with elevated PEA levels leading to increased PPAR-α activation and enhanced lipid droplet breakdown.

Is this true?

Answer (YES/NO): YES